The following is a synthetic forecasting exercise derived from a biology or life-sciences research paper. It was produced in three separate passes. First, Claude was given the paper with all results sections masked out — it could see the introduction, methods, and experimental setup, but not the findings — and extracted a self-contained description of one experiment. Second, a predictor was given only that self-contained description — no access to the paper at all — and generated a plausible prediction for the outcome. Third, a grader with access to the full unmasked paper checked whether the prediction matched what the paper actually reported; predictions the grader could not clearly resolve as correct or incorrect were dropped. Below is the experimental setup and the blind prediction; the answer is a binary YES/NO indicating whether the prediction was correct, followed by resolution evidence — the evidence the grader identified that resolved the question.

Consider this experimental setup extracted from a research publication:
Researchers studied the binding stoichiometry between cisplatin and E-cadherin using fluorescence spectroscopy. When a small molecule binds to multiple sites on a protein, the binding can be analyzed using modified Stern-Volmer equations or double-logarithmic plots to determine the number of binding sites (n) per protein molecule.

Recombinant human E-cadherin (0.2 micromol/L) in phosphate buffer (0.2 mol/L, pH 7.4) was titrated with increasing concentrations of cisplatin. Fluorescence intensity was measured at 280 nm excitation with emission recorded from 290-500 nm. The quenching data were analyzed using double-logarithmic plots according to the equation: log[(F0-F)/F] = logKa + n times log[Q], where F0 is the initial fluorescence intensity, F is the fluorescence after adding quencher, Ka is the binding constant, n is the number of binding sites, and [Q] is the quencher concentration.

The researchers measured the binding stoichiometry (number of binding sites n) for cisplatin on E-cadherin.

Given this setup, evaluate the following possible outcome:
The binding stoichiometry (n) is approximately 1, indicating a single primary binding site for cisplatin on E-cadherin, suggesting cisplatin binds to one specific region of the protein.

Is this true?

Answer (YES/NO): YES